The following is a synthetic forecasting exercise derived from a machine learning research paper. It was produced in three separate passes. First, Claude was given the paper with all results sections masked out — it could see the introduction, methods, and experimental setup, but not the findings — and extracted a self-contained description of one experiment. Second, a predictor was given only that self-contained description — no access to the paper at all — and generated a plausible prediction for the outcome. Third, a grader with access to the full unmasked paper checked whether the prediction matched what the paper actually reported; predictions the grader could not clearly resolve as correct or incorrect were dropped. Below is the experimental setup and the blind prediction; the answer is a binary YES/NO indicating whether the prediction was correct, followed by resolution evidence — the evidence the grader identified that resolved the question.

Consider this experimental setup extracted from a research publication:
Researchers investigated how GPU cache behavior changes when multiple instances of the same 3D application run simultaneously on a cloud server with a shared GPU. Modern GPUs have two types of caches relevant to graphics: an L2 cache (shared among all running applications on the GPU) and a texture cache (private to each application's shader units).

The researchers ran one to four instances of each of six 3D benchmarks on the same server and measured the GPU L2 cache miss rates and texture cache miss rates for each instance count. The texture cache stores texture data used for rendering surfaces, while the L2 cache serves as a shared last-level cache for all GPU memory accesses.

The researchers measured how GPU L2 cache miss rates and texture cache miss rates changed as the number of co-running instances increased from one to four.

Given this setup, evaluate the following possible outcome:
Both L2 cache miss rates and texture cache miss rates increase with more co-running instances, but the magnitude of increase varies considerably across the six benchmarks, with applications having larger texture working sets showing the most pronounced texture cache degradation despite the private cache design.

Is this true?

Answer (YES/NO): NO